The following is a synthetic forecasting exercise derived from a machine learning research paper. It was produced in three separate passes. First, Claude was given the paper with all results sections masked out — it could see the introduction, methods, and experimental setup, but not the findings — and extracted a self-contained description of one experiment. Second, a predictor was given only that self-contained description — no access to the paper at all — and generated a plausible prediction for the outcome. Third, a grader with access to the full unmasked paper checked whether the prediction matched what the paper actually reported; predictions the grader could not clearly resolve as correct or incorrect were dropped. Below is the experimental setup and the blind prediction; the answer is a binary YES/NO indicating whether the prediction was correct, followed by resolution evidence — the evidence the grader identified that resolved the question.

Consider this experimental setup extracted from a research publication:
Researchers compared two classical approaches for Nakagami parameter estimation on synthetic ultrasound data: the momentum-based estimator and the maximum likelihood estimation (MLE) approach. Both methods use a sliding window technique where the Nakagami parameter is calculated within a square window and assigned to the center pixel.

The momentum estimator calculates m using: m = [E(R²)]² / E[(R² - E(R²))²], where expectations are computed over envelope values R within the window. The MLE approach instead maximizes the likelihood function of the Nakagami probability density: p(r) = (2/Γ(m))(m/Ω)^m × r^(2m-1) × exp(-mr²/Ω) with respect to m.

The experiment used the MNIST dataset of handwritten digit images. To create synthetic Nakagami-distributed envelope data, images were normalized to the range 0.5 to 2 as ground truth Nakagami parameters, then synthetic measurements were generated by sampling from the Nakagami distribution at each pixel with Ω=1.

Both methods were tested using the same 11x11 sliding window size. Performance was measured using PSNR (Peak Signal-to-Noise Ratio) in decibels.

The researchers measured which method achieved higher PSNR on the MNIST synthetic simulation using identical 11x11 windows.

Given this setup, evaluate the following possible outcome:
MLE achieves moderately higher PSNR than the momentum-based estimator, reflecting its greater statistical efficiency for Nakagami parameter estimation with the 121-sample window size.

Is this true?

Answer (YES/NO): NO